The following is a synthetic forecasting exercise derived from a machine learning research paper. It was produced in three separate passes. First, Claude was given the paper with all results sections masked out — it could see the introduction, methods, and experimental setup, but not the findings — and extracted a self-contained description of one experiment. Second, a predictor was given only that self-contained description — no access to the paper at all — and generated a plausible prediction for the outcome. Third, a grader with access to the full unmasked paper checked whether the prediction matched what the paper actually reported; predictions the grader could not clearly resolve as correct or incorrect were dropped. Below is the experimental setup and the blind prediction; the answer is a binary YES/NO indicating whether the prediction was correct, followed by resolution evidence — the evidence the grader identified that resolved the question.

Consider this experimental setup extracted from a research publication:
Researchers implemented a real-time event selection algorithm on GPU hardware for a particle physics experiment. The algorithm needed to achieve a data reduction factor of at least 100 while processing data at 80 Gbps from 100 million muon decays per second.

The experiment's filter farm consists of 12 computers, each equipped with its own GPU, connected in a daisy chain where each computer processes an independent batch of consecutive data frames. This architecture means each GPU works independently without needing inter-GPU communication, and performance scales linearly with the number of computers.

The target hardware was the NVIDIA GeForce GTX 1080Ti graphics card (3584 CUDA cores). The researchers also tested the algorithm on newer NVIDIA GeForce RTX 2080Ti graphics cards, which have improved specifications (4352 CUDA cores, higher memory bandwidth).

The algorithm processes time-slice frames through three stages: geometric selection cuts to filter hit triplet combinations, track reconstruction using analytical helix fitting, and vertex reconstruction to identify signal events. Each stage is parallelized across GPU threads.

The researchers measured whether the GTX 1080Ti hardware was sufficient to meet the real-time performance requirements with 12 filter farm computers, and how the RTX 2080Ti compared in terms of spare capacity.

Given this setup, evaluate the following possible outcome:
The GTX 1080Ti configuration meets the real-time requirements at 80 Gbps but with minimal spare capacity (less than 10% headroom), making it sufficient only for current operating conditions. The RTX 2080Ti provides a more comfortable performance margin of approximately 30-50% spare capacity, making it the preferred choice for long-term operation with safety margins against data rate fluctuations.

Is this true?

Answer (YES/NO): NO